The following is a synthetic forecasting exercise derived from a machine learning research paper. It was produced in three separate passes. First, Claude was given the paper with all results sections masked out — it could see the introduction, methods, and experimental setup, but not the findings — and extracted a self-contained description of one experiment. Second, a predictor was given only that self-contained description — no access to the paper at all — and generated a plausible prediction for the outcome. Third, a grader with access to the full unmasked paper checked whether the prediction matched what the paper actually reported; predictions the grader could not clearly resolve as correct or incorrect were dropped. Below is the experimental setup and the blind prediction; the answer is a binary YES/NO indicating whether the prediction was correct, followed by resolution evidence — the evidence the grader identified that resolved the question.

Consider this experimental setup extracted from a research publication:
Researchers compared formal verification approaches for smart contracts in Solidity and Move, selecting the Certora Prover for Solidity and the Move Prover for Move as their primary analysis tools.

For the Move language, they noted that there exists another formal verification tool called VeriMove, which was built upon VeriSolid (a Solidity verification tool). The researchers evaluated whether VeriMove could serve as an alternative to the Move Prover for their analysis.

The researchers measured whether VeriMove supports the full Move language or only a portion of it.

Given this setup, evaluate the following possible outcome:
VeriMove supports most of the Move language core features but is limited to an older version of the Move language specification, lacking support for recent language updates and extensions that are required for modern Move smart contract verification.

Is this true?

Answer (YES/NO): NO